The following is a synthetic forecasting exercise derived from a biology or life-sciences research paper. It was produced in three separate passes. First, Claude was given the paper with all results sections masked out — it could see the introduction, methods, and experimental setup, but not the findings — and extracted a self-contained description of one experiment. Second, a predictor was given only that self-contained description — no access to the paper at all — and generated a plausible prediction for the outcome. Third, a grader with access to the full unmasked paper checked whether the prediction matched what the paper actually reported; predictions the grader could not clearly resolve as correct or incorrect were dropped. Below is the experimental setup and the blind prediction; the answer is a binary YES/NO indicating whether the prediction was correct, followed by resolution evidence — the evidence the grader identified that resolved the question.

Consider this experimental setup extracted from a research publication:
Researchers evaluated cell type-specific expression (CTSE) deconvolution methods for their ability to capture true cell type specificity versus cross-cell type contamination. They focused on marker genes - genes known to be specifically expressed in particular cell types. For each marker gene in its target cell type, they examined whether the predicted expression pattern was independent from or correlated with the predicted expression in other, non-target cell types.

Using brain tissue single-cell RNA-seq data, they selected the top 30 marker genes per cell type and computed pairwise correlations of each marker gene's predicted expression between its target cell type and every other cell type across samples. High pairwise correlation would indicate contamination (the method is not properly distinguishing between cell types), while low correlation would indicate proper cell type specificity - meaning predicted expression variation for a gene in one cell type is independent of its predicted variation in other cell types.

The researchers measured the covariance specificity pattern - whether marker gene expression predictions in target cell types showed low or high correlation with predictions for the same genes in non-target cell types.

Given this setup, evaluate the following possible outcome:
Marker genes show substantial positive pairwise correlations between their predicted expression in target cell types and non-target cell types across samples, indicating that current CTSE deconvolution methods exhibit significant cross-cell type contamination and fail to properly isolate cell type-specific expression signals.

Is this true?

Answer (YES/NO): YES